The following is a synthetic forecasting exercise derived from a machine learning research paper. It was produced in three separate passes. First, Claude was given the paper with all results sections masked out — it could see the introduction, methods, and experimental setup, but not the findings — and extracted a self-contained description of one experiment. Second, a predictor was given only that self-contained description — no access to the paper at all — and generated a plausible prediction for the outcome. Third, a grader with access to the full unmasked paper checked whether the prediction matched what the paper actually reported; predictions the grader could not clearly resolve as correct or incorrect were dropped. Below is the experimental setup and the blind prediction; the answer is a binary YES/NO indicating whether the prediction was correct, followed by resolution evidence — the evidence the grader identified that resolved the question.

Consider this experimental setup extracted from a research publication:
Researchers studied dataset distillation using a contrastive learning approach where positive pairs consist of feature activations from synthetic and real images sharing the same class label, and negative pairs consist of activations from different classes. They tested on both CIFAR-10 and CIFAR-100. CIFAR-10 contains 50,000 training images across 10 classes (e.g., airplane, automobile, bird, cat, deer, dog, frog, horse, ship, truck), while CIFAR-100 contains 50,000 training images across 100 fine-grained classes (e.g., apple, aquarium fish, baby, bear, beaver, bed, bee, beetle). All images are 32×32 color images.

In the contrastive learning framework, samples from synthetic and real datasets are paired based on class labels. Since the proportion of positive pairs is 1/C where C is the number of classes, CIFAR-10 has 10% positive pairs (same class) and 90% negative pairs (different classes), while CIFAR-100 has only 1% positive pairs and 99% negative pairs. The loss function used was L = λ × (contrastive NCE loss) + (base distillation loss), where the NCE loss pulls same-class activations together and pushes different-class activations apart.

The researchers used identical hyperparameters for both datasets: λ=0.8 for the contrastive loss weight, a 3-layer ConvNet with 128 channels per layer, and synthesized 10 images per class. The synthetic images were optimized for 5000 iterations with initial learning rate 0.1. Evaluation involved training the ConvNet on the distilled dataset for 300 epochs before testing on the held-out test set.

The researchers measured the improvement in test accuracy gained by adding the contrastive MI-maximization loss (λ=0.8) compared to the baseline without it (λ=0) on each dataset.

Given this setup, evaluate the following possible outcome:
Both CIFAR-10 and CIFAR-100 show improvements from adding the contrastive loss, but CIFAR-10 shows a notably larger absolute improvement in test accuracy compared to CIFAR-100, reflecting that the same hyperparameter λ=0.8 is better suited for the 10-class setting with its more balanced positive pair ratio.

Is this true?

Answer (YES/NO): NO